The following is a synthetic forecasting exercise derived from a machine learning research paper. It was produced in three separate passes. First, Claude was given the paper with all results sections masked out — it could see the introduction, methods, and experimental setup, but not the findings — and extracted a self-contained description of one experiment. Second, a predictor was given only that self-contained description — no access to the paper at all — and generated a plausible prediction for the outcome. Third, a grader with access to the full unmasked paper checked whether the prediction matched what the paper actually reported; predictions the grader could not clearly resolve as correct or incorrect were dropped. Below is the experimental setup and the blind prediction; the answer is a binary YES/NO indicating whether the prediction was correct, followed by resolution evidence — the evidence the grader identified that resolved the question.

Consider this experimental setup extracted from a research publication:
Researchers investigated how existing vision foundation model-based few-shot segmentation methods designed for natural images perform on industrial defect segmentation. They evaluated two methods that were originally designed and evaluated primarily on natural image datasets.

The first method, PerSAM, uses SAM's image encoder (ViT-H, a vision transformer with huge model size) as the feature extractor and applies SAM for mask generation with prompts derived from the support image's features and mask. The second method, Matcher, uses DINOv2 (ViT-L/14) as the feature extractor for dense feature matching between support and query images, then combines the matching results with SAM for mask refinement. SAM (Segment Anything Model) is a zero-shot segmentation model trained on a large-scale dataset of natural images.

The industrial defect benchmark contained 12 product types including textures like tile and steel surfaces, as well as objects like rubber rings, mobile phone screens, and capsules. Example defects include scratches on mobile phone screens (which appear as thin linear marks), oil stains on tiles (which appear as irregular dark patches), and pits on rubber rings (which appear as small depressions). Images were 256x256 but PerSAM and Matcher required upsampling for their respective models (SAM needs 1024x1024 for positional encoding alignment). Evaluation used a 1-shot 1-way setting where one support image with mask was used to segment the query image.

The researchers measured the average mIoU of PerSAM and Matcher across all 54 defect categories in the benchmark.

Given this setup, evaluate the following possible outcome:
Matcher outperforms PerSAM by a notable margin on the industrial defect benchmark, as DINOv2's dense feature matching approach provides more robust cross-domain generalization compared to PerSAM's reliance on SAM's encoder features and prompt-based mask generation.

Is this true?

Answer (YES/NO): NO